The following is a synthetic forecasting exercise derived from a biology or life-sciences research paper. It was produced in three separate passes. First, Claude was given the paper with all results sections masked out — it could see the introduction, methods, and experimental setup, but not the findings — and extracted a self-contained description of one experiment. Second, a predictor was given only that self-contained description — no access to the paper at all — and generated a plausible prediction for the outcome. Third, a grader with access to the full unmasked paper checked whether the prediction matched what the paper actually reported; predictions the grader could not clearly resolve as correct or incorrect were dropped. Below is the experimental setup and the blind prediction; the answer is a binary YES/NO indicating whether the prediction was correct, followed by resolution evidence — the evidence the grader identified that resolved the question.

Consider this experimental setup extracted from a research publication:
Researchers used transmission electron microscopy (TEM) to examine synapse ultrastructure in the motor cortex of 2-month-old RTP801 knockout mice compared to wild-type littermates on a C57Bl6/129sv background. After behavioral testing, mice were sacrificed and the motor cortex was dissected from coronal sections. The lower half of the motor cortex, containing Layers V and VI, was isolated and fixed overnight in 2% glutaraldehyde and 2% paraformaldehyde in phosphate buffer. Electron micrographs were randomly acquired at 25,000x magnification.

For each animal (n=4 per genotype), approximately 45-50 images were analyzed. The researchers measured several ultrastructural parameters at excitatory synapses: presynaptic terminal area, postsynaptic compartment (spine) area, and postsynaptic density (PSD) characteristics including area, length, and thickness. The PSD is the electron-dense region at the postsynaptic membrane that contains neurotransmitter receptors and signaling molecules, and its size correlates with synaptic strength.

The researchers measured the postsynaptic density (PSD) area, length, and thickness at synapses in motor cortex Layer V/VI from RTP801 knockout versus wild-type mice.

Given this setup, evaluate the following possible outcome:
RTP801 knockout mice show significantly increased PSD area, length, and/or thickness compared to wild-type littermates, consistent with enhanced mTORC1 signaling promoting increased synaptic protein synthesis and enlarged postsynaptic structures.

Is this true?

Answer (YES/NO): YES